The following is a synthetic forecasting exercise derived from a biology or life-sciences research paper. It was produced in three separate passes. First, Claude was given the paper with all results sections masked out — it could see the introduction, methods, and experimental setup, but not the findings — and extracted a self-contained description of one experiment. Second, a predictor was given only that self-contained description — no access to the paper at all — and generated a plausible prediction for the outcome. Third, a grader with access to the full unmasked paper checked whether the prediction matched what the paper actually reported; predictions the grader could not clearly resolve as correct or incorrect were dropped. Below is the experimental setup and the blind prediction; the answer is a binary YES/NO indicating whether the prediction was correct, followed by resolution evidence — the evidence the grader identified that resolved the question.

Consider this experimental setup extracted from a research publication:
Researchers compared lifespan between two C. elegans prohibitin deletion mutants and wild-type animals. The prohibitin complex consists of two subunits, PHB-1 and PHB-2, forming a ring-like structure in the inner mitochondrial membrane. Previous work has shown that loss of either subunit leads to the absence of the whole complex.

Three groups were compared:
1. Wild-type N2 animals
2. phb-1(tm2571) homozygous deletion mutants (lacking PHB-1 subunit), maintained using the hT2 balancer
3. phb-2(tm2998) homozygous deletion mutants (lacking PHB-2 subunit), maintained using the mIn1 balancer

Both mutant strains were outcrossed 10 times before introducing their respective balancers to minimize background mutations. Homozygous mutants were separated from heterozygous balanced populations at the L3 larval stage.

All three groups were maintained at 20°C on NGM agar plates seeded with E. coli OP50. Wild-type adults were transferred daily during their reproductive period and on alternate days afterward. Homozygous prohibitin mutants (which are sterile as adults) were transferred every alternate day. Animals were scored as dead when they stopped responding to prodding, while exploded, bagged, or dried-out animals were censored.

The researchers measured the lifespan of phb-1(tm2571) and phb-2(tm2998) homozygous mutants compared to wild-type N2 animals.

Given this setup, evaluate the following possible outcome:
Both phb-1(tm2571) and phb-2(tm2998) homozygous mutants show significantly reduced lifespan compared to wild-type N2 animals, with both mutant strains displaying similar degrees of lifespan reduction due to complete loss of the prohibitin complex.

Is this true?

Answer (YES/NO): NO